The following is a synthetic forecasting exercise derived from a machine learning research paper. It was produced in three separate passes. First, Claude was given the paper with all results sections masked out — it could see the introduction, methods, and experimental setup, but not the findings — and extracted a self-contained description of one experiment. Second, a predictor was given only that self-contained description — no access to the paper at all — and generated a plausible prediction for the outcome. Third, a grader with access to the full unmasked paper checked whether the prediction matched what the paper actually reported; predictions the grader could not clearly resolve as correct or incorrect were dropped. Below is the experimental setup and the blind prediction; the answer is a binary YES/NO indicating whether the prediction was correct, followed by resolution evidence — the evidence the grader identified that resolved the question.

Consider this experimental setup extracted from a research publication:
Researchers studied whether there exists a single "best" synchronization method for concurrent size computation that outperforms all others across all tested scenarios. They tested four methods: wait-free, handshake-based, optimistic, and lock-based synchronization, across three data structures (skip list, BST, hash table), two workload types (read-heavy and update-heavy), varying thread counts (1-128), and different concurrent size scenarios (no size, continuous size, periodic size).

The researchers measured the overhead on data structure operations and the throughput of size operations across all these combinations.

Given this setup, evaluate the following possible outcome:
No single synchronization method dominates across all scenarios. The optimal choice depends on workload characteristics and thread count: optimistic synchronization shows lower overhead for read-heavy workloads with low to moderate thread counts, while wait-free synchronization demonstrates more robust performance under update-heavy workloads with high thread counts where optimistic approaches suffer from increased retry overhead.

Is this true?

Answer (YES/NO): NO